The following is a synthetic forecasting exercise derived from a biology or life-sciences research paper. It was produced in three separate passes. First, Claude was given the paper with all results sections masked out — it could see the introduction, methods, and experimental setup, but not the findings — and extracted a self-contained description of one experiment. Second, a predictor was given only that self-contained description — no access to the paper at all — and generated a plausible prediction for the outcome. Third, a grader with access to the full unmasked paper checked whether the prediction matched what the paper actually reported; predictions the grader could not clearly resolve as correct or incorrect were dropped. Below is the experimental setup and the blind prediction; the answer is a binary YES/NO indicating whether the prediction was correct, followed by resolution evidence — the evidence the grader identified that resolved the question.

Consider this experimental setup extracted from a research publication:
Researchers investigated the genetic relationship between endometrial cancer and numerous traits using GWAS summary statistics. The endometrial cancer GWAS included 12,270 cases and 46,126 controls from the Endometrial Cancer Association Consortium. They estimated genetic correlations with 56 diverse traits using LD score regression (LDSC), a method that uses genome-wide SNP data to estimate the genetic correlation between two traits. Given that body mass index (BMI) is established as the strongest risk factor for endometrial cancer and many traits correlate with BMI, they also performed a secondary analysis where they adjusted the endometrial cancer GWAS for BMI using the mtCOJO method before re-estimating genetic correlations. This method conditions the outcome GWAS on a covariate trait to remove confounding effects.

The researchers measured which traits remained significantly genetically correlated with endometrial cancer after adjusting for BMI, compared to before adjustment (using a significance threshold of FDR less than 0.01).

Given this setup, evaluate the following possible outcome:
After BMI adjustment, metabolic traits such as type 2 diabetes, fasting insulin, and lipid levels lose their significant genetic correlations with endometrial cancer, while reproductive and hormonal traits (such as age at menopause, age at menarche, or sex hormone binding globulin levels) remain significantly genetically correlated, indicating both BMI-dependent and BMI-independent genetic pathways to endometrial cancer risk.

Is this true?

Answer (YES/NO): NO